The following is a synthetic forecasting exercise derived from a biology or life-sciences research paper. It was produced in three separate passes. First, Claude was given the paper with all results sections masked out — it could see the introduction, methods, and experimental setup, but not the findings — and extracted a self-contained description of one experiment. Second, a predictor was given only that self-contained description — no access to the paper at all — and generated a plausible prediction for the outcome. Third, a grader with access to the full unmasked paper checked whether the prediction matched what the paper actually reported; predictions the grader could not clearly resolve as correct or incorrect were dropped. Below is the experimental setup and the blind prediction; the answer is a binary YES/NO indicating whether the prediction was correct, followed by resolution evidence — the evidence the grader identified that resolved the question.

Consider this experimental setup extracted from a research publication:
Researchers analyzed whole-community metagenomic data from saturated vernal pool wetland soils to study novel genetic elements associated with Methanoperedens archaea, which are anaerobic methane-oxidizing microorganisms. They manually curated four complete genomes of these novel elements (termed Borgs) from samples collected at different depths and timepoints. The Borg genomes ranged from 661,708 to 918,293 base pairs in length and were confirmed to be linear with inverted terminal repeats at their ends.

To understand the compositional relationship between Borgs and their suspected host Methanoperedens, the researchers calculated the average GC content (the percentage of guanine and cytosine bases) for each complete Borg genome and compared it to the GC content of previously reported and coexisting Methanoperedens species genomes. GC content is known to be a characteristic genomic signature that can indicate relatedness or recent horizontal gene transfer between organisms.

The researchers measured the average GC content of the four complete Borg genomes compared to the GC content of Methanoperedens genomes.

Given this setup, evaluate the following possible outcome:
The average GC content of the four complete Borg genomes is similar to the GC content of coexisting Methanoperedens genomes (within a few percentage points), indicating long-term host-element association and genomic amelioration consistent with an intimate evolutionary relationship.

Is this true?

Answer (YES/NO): NO